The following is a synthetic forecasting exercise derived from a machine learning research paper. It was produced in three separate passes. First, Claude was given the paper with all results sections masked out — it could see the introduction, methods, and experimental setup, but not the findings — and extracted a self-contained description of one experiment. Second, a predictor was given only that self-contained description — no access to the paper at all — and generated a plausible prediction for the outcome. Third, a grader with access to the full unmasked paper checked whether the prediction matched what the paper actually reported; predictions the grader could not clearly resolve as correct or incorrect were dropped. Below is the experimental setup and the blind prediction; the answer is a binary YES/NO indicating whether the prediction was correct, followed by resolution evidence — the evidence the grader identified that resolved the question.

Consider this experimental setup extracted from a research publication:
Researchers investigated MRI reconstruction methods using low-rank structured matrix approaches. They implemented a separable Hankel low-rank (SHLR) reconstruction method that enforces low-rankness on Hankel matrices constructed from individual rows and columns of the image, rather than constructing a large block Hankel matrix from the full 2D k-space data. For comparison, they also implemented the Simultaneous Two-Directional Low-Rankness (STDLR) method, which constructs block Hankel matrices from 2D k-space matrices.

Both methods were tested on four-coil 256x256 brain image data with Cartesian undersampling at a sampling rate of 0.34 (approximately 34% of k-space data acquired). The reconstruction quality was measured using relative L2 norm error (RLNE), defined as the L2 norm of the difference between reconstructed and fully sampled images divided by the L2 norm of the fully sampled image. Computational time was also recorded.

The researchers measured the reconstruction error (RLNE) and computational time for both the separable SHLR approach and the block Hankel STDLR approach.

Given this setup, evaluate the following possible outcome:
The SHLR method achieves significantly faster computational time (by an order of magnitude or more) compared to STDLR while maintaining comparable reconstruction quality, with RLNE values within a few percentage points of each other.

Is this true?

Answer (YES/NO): NO